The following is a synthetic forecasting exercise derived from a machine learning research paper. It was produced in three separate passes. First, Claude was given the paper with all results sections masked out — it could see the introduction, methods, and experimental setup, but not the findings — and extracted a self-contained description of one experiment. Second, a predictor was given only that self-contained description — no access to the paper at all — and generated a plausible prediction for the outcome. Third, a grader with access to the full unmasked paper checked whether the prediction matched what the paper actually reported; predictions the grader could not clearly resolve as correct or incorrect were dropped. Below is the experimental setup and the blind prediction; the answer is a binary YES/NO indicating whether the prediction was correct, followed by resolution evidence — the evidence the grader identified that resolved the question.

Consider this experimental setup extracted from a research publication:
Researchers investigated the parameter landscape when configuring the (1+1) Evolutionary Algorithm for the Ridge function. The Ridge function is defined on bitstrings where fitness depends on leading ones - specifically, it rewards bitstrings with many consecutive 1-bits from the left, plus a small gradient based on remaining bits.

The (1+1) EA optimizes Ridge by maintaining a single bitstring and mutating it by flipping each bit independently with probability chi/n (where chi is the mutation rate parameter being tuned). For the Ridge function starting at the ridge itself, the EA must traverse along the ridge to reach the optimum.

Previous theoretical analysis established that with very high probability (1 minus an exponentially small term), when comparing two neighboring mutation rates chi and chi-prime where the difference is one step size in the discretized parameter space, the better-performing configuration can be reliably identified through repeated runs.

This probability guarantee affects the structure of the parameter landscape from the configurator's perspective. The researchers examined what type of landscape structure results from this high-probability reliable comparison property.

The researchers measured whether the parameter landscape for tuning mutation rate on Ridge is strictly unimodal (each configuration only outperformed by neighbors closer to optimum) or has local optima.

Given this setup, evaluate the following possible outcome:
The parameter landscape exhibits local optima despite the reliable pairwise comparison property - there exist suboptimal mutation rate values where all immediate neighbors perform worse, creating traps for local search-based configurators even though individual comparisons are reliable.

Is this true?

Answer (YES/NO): NO